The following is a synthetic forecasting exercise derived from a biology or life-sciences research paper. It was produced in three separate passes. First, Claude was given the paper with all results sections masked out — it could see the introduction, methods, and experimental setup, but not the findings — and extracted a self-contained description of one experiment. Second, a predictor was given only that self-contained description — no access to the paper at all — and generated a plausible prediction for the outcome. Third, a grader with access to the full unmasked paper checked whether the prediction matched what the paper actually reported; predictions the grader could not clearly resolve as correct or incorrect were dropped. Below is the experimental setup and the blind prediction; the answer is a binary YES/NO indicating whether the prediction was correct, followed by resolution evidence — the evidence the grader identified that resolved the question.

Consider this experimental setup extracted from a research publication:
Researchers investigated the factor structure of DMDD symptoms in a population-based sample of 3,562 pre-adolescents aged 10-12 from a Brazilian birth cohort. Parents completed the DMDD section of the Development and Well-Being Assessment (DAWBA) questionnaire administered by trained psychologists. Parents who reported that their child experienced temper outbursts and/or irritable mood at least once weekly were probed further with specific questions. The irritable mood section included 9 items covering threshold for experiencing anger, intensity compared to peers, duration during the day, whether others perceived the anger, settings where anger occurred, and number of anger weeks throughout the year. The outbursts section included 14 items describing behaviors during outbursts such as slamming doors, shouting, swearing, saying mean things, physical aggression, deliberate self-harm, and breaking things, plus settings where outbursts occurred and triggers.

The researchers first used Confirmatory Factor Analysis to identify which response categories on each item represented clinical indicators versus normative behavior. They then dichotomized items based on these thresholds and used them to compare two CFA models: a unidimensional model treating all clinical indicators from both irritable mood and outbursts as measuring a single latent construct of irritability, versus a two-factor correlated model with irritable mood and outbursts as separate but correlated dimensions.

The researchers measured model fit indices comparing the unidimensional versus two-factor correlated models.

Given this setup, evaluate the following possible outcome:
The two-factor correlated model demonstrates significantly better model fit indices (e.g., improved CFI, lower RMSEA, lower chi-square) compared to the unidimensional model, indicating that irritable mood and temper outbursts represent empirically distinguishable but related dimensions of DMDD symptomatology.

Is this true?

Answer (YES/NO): YES